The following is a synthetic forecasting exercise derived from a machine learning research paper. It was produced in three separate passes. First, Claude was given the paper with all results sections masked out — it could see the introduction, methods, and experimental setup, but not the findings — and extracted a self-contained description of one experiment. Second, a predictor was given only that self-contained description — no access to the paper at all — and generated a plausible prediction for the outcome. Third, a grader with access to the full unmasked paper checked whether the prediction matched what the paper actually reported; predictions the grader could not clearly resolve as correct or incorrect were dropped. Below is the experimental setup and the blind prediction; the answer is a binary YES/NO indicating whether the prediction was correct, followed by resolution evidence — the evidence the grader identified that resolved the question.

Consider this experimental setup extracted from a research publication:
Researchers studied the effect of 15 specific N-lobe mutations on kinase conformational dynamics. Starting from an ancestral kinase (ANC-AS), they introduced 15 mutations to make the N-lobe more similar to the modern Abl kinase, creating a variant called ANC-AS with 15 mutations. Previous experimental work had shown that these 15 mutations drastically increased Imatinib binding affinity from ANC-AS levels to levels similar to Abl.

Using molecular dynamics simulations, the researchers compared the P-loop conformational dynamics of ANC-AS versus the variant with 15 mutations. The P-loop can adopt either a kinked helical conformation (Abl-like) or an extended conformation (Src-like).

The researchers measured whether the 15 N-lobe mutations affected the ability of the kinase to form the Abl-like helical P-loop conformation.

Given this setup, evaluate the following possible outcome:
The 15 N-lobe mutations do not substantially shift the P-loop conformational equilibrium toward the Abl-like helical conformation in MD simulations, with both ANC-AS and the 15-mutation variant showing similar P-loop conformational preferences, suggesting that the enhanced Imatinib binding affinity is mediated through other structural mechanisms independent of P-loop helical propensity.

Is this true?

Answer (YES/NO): NO